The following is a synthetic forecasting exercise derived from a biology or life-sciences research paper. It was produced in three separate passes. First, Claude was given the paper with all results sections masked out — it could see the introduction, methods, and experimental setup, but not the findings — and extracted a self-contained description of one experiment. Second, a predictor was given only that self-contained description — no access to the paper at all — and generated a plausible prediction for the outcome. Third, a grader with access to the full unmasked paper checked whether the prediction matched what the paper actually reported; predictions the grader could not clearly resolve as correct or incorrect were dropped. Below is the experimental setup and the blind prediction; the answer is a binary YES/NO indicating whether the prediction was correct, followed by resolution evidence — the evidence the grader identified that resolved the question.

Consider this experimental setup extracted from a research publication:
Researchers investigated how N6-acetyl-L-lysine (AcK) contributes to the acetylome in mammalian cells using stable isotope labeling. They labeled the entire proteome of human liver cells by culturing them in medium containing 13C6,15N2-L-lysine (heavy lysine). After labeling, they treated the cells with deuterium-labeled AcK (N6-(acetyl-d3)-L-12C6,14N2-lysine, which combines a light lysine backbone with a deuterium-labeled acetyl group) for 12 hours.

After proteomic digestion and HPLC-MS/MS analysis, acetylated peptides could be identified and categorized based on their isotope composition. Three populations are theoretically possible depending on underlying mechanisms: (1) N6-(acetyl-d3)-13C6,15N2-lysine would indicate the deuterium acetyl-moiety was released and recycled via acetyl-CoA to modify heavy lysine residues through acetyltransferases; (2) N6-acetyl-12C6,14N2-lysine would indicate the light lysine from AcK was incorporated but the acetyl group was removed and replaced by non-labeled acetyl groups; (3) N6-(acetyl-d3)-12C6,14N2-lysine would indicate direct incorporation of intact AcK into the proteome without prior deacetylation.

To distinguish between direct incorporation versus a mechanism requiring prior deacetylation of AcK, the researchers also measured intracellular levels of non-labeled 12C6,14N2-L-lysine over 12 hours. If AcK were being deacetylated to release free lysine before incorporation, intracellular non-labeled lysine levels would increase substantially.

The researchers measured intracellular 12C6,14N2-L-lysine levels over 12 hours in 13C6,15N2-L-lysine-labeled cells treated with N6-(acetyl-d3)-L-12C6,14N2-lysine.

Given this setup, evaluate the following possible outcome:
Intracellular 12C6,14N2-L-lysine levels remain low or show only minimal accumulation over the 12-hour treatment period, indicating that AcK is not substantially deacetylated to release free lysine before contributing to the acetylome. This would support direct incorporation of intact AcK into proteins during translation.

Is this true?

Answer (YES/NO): YES